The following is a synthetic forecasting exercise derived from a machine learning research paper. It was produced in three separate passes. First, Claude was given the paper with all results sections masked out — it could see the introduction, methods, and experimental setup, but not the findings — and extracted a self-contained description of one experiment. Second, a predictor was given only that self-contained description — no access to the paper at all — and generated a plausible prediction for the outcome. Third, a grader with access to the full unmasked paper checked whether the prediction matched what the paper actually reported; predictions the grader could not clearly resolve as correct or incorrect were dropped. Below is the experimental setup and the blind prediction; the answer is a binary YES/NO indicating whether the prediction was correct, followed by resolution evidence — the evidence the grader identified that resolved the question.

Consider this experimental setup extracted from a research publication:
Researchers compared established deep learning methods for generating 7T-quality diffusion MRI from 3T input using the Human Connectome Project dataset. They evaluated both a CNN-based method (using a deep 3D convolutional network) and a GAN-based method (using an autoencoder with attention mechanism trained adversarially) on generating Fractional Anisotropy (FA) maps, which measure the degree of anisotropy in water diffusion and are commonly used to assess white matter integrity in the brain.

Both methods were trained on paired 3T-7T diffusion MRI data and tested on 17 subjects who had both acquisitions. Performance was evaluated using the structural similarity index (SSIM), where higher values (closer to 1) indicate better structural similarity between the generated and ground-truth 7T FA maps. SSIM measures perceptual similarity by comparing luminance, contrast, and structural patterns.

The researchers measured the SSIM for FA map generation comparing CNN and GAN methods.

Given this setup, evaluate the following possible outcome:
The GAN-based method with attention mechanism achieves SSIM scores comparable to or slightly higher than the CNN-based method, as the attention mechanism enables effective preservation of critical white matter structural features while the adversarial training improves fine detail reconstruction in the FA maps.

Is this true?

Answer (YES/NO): NO